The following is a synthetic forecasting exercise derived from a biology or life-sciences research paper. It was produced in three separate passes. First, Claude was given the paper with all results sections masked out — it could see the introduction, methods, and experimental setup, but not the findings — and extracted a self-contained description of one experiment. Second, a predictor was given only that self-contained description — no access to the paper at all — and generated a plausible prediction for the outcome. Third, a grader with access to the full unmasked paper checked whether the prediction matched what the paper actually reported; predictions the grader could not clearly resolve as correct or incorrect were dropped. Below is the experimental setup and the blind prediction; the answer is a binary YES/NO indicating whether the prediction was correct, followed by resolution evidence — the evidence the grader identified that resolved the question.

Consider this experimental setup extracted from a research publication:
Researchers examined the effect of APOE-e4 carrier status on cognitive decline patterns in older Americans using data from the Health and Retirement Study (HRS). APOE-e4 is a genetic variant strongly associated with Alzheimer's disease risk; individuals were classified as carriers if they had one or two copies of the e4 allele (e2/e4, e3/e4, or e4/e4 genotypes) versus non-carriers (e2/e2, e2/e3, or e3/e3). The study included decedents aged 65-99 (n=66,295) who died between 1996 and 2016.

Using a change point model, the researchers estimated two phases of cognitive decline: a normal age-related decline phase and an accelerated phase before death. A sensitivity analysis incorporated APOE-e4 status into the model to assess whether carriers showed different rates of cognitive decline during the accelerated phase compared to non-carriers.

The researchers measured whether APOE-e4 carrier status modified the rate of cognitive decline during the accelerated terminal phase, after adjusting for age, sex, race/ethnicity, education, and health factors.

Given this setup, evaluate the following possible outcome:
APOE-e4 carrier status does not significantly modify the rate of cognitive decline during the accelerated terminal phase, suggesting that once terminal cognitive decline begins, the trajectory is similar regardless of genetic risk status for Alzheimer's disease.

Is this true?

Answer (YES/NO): YES